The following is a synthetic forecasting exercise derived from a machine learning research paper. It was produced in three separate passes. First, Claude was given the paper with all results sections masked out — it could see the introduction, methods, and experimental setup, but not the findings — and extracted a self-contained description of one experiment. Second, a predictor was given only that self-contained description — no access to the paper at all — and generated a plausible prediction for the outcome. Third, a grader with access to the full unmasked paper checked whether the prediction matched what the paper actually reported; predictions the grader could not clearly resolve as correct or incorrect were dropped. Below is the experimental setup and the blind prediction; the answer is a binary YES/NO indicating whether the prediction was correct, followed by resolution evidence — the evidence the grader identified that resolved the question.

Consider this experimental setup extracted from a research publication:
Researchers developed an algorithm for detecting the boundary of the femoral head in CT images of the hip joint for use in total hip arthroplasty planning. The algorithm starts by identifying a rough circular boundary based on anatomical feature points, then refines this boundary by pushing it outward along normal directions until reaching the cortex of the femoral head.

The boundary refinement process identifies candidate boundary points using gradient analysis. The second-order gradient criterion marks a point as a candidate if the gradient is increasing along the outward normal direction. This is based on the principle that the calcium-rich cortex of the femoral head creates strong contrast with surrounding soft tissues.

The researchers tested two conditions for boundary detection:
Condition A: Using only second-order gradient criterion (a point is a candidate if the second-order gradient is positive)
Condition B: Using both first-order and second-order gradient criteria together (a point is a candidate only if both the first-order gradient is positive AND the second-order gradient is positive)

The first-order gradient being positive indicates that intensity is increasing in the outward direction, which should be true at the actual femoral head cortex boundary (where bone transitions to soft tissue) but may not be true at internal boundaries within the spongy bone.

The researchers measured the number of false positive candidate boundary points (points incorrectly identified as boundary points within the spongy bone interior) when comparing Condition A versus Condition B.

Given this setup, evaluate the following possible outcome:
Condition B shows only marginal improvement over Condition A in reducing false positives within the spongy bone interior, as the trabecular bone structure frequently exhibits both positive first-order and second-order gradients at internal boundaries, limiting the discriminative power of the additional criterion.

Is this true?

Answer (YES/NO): NO